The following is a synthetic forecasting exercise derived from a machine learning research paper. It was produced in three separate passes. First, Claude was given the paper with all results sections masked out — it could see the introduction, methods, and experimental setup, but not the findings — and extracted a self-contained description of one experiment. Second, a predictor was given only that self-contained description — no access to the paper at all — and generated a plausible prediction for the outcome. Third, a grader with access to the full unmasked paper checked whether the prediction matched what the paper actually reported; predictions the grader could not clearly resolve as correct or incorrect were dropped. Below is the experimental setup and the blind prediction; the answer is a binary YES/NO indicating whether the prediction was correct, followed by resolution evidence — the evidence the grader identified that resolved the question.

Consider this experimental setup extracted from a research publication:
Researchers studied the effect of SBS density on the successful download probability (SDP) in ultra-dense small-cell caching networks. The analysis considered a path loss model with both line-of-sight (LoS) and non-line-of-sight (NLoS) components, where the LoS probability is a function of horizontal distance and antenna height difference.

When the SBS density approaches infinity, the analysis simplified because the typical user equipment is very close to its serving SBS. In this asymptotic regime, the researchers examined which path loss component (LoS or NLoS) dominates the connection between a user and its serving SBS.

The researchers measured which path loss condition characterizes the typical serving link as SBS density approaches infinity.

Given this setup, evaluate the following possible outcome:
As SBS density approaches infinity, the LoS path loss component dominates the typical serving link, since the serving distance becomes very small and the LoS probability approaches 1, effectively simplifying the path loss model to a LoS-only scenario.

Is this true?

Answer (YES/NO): YES